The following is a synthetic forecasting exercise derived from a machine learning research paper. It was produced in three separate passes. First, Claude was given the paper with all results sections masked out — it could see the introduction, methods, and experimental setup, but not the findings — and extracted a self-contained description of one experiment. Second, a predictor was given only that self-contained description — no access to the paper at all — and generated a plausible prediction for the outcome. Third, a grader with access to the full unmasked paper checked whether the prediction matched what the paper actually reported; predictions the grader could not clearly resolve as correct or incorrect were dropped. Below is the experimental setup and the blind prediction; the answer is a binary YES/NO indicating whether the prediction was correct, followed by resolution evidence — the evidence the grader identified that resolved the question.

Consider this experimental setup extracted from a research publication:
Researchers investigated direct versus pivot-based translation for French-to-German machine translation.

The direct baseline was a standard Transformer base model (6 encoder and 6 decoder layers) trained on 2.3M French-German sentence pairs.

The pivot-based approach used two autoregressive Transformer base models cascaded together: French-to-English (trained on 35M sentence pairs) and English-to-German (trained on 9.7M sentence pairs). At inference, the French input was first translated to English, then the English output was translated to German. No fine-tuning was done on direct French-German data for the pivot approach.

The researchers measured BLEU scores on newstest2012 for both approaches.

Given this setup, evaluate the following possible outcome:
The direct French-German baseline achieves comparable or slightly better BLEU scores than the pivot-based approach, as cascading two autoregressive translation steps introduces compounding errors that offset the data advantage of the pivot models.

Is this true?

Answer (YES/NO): NO